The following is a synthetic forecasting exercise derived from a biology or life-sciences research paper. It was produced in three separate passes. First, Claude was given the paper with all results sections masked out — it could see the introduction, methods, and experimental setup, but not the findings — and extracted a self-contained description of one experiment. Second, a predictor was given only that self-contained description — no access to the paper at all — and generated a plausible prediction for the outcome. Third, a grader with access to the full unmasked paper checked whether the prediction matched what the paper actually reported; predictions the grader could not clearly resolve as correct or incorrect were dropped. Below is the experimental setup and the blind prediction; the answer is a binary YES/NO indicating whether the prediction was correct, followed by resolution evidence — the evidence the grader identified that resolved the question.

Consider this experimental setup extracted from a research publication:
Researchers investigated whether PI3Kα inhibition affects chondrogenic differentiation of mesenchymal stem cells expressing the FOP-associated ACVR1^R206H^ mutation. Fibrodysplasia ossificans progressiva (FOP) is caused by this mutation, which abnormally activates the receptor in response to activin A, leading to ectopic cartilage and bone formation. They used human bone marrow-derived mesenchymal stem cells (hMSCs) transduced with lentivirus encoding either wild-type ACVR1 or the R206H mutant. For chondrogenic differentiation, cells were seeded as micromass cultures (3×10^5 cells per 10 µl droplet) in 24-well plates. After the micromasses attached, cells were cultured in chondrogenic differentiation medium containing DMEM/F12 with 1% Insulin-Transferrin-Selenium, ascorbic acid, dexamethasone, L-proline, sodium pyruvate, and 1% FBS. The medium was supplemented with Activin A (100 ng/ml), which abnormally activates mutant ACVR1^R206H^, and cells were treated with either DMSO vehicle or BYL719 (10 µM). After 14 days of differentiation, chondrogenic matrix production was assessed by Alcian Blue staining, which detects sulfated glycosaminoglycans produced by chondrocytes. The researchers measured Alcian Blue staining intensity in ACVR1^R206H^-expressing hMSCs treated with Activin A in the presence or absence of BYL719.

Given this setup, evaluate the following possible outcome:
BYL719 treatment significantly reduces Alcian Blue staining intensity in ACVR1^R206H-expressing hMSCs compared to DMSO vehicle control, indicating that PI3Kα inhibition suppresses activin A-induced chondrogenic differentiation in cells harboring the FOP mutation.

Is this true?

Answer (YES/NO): YES